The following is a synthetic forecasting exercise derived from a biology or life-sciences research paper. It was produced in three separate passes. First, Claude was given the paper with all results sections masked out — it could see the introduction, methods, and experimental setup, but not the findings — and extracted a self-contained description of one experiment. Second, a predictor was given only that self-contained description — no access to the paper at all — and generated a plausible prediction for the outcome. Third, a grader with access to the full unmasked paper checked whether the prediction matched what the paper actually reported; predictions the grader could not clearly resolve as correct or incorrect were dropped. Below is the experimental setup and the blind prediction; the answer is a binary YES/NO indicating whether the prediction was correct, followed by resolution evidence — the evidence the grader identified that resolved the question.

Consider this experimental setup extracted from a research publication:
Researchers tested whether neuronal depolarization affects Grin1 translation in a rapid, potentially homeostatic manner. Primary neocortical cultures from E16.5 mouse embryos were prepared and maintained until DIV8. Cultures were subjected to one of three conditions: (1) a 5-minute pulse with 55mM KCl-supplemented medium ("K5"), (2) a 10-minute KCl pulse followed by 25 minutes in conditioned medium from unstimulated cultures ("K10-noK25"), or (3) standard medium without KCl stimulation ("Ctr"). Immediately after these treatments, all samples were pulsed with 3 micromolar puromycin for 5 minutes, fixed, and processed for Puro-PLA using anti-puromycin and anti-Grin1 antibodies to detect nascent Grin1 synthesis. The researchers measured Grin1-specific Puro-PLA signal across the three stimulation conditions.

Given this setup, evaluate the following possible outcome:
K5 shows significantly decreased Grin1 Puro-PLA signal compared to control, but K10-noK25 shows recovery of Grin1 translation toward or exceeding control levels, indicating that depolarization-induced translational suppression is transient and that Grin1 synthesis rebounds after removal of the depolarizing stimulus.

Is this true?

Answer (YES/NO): YES